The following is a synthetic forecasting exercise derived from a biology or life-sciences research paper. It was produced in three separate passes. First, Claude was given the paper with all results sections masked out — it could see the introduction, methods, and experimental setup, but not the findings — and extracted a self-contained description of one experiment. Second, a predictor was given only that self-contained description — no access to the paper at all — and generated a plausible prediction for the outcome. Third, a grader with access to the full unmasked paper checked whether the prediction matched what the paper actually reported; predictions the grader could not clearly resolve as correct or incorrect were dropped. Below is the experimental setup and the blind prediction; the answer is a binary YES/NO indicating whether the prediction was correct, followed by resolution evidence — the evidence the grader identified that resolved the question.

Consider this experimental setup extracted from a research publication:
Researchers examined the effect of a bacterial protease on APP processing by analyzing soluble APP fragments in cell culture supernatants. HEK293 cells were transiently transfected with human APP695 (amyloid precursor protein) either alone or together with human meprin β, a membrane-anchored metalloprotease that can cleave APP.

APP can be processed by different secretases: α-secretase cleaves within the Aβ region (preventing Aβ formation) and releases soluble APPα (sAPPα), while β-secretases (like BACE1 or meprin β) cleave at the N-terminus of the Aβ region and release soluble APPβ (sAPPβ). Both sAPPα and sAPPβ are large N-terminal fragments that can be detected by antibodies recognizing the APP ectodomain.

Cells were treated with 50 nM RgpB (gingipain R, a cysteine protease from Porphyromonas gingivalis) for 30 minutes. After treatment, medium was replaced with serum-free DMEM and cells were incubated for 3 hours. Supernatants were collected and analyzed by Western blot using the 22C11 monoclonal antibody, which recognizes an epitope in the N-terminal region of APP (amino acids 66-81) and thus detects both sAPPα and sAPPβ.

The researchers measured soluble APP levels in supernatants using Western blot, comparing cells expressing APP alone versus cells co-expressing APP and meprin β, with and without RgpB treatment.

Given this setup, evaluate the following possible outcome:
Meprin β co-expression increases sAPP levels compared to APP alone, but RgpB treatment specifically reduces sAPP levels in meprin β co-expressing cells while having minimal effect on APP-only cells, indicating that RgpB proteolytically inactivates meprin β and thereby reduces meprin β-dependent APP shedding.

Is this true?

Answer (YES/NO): NO